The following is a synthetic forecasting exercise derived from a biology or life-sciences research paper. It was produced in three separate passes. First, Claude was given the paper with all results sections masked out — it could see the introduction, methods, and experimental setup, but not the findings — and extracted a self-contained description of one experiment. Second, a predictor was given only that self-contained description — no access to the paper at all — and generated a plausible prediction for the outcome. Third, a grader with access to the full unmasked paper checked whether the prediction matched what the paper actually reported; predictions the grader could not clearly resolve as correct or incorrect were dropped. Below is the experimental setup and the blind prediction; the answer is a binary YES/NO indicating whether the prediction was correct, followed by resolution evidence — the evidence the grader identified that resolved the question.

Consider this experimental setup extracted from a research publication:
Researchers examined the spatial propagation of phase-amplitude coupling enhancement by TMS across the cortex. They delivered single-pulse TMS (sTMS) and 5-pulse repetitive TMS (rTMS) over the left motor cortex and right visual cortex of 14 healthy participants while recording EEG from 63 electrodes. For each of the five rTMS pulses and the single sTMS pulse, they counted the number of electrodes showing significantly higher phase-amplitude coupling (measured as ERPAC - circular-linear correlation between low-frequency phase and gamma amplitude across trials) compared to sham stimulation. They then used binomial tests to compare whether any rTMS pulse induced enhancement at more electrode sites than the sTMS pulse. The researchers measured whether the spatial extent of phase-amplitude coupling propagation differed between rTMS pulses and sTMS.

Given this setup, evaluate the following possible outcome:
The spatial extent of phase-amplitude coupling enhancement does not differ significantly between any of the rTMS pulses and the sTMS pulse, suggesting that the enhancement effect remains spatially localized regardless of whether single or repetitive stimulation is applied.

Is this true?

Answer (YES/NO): NO